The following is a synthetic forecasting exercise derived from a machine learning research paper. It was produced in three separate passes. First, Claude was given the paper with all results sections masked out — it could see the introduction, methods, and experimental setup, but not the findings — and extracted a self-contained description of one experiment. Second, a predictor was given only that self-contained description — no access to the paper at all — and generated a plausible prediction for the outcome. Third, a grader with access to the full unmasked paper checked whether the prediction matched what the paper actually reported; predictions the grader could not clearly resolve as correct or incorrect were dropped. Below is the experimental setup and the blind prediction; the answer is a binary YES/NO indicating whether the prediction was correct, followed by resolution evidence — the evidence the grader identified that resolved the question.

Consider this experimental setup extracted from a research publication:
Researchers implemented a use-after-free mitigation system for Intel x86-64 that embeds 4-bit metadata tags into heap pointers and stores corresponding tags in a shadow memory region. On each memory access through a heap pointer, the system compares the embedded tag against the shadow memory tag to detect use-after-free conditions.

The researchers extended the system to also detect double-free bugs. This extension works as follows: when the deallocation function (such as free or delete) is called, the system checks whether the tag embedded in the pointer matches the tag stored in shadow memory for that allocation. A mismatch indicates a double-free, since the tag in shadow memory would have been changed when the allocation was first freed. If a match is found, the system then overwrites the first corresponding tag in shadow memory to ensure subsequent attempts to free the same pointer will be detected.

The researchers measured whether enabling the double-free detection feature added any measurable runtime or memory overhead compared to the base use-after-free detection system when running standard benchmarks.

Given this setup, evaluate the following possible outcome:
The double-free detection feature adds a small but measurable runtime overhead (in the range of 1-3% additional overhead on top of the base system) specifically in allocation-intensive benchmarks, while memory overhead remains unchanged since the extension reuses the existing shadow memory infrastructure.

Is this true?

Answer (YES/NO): NO